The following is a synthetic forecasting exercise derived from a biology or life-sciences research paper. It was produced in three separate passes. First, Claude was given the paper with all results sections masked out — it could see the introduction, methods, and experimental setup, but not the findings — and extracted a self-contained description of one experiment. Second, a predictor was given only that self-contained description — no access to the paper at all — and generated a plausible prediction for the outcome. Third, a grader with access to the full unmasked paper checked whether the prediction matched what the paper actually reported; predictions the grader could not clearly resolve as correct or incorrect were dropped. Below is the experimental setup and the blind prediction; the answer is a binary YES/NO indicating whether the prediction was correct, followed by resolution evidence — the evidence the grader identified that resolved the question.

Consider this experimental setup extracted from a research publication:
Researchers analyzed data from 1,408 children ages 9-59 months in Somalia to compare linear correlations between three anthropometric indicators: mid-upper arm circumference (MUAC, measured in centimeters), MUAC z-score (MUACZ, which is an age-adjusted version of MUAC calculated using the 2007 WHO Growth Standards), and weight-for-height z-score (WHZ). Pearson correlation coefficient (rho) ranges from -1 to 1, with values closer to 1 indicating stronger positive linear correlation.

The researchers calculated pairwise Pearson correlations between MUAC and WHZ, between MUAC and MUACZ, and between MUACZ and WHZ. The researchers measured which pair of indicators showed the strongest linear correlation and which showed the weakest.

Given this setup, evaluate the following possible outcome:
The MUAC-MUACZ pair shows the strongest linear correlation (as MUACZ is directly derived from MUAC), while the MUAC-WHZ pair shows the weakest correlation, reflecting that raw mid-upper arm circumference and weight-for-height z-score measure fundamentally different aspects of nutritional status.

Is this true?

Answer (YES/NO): YES